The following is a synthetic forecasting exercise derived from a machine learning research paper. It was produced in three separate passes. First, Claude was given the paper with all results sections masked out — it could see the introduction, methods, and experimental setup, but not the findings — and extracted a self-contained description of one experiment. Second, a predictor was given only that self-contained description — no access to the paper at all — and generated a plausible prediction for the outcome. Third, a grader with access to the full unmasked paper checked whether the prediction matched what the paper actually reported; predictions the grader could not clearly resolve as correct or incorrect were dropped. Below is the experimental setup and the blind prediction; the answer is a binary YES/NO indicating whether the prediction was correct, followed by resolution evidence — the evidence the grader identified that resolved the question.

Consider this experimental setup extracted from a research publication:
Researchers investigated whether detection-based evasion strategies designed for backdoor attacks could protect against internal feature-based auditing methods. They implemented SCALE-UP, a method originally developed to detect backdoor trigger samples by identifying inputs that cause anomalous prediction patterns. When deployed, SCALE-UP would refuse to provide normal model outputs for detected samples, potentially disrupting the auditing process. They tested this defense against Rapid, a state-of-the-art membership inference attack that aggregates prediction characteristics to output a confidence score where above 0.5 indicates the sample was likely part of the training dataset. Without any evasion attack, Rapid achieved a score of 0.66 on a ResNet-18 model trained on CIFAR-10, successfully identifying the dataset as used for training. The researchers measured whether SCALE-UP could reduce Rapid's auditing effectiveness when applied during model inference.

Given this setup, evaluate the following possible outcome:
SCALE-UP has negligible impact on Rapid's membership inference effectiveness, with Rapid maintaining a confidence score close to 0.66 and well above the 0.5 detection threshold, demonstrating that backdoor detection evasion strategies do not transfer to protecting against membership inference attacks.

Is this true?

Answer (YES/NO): YES